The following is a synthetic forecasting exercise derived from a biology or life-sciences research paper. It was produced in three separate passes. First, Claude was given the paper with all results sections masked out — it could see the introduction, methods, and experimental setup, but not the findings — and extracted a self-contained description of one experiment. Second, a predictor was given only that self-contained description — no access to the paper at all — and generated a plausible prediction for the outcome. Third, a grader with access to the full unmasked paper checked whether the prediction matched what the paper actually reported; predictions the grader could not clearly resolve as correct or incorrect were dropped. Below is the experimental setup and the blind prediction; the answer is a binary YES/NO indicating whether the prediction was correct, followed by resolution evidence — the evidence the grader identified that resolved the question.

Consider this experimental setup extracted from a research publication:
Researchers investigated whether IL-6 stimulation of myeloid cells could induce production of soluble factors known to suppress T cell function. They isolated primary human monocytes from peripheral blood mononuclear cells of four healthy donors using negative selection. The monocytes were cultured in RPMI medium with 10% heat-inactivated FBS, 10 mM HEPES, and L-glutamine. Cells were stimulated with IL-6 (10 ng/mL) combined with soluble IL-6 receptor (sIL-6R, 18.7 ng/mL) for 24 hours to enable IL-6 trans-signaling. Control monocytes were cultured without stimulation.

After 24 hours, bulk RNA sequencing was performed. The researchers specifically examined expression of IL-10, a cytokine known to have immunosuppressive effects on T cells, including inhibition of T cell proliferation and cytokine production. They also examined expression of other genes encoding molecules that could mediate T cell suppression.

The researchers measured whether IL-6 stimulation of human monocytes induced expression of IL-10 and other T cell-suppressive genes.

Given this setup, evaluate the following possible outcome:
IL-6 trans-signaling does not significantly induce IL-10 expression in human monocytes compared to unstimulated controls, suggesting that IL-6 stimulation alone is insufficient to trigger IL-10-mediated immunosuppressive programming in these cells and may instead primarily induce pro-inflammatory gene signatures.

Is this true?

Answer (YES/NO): NO